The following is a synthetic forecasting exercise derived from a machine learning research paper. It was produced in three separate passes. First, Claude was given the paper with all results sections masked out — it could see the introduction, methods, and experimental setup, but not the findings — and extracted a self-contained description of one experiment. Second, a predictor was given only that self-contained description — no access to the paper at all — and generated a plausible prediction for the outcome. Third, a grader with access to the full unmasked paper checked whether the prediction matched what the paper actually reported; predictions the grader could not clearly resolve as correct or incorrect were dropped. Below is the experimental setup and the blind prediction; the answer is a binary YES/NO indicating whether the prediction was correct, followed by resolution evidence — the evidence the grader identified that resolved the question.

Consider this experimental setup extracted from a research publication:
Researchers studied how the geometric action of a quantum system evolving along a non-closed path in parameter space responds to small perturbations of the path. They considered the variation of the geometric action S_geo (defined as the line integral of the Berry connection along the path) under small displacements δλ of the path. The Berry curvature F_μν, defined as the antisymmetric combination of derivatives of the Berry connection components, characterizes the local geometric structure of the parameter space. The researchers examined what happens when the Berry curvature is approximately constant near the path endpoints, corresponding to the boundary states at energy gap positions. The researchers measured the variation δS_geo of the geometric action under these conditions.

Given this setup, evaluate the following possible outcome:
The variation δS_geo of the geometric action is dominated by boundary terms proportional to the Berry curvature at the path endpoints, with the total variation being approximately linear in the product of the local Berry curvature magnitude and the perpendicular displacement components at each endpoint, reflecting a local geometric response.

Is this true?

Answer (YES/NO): NO